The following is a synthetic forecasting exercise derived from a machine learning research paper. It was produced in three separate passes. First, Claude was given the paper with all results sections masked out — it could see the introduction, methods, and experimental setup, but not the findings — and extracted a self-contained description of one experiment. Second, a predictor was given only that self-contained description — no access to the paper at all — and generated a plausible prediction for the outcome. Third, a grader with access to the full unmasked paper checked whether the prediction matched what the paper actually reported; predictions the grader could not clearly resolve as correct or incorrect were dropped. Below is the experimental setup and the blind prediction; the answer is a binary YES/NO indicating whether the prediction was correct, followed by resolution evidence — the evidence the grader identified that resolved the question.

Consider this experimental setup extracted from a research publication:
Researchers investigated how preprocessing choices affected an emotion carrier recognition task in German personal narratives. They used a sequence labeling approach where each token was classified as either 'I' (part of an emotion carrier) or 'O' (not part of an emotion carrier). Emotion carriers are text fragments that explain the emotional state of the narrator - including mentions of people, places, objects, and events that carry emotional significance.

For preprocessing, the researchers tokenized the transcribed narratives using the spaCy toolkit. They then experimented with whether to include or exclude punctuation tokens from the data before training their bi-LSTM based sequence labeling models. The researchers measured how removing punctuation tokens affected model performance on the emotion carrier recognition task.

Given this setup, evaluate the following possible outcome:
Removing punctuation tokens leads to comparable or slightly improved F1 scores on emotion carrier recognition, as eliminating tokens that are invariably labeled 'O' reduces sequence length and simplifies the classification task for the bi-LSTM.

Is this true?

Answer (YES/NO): YES